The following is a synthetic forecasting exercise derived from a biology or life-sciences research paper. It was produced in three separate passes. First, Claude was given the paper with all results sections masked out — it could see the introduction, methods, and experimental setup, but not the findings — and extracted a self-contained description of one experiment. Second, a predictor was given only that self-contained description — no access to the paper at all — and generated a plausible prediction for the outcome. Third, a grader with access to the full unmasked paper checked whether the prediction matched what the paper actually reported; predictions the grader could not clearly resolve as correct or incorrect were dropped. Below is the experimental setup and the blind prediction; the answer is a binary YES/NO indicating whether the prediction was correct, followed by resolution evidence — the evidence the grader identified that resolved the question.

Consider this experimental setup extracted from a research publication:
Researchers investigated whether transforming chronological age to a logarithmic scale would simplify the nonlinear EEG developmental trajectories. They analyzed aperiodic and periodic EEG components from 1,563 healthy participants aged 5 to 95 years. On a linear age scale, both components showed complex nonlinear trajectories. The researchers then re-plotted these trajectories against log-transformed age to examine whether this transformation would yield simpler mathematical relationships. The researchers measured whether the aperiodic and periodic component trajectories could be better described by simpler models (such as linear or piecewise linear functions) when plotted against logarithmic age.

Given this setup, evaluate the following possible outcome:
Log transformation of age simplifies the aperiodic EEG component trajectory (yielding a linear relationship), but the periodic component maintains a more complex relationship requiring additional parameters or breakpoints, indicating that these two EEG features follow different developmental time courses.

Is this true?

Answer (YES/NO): YES